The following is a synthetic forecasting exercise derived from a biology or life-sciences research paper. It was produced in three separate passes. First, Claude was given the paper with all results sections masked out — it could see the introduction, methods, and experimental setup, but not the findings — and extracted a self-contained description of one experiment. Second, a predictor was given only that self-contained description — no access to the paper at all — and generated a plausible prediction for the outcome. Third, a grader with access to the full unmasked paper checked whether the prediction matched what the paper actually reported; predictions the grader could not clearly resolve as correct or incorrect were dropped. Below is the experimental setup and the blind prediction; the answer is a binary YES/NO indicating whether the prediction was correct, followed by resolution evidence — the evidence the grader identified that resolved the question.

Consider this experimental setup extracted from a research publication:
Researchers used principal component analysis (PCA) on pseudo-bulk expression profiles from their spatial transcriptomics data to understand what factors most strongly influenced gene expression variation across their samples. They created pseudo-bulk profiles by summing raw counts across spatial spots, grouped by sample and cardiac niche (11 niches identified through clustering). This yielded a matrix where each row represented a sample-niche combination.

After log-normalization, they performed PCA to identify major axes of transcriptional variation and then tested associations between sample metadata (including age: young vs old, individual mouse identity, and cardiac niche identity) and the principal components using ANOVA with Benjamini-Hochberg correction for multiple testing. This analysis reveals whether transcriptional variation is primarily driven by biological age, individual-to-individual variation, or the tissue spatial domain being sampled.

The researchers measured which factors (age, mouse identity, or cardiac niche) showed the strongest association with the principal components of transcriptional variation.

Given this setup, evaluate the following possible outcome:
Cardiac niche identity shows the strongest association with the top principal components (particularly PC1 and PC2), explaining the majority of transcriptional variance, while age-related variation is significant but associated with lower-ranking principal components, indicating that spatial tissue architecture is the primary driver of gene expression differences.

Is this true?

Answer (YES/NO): NO